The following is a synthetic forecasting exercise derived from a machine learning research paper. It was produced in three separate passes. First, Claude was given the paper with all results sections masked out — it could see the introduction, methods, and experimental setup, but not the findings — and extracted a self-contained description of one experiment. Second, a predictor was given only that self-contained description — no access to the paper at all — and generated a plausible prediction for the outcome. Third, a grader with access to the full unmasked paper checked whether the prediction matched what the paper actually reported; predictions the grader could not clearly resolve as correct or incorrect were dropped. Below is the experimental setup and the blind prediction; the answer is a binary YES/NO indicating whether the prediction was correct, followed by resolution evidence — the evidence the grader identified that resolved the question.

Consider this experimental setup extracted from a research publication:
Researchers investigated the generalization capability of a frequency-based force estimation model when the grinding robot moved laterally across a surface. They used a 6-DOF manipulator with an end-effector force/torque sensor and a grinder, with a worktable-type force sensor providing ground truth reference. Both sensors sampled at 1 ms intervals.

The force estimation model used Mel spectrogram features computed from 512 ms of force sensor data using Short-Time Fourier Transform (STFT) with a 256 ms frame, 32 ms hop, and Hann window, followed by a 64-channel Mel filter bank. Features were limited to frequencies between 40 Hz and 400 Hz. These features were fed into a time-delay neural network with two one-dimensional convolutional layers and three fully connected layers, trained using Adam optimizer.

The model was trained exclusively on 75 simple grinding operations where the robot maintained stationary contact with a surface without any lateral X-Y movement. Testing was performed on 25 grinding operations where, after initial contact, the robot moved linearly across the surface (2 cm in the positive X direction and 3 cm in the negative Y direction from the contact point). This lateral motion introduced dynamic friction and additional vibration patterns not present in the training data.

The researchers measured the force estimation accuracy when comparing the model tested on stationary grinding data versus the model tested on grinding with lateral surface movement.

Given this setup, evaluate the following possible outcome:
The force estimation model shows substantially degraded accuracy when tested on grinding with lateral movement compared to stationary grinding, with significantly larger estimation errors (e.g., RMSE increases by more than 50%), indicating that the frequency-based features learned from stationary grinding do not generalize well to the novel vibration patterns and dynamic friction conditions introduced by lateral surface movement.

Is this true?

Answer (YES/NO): YES